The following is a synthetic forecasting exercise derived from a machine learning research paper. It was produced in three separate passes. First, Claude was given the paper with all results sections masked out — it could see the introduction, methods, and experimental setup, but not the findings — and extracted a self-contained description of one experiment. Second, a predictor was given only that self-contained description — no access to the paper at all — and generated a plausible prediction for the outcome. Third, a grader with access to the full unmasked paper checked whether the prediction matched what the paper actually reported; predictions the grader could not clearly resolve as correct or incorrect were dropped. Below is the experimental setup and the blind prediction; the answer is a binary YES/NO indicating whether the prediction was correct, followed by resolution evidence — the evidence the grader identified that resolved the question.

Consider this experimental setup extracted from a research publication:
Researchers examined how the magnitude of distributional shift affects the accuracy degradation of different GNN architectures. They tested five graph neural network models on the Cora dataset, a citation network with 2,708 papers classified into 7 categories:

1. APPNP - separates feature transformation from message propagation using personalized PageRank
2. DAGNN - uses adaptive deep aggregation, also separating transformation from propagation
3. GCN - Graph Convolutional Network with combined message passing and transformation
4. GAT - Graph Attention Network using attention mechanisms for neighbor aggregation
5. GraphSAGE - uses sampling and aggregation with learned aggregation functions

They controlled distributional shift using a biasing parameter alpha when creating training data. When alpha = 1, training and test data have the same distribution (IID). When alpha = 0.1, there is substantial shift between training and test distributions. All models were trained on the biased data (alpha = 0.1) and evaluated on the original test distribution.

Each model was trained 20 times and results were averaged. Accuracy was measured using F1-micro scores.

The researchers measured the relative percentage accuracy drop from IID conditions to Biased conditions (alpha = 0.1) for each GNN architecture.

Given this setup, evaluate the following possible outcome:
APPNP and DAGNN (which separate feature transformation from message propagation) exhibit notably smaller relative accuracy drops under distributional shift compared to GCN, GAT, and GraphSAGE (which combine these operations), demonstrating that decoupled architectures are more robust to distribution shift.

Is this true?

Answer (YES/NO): NO